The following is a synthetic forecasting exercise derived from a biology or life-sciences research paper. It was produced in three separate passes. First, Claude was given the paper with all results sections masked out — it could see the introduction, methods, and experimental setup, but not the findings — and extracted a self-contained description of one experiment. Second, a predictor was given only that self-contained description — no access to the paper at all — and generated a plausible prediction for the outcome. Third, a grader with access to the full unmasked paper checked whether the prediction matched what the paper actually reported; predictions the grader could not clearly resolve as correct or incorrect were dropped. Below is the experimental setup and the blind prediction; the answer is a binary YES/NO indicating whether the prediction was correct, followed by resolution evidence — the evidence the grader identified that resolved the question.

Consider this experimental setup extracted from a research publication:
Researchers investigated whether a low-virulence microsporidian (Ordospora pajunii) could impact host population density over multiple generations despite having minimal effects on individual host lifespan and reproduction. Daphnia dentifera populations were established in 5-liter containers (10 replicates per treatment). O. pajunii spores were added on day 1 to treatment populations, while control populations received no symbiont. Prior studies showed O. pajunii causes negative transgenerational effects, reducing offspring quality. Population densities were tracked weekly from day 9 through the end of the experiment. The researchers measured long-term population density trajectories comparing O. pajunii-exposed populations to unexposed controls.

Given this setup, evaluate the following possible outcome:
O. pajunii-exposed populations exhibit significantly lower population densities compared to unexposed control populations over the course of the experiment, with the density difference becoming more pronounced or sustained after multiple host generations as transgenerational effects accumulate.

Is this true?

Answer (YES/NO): YES